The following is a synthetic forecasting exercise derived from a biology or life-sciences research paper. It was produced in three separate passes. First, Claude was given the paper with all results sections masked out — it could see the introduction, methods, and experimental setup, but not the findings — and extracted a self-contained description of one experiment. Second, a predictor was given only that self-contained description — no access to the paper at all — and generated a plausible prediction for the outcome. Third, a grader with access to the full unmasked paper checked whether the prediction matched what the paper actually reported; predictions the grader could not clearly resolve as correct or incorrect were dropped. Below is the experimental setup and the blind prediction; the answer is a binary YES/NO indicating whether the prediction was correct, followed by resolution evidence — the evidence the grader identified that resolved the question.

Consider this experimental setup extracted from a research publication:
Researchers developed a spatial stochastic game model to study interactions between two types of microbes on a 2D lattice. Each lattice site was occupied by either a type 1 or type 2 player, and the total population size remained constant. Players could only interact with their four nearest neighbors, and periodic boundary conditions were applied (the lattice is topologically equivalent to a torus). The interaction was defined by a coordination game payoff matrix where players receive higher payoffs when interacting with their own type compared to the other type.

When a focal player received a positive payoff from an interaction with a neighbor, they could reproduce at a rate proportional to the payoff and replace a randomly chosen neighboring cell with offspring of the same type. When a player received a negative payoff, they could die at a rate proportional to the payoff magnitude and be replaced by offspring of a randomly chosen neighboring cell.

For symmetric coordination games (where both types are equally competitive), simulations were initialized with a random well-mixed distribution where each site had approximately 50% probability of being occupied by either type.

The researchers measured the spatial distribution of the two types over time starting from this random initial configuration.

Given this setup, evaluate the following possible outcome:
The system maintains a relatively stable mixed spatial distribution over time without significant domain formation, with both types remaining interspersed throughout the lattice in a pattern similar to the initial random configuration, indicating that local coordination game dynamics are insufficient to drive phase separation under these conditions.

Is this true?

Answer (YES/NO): NO